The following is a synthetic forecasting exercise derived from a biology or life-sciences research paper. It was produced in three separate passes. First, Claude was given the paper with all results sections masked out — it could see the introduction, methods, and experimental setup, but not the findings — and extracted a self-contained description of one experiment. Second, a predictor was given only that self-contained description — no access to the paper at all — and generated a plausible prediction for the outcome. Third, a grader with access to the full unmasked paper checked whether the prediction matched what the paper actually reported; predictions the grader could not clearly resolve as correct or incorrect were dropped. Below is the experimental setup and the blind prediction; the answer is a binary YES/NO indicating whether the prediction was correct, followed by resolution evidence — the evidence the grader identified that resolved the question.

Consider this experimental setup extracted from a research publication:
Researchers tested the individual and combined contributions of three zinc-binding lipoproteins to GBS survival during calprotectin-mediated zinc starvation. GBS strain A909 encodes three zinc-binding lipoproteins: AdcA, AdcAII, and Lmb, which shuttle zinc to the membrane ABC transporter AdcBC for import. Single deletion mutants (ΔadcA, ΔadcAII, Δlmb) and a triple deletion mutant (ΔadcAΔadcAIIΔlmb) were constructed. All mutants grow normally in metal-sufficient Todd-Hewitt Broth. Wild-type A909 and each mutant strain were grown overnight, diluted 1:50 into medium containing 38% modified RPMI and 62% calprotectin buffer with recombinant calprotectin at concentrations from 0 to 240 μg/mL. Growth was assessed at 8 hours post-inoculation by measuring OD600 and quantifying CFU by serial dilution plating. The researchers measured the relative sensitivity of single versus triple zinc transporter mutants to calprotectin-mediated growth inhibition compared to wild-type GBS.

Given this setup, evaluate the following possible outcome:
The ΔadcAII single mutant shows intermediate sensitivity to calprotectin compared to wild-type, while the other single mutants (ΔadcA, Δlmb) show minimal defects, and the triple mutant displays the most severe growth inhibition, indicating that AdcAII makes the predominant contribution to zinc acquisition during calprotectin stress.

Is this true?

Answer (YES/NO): NO